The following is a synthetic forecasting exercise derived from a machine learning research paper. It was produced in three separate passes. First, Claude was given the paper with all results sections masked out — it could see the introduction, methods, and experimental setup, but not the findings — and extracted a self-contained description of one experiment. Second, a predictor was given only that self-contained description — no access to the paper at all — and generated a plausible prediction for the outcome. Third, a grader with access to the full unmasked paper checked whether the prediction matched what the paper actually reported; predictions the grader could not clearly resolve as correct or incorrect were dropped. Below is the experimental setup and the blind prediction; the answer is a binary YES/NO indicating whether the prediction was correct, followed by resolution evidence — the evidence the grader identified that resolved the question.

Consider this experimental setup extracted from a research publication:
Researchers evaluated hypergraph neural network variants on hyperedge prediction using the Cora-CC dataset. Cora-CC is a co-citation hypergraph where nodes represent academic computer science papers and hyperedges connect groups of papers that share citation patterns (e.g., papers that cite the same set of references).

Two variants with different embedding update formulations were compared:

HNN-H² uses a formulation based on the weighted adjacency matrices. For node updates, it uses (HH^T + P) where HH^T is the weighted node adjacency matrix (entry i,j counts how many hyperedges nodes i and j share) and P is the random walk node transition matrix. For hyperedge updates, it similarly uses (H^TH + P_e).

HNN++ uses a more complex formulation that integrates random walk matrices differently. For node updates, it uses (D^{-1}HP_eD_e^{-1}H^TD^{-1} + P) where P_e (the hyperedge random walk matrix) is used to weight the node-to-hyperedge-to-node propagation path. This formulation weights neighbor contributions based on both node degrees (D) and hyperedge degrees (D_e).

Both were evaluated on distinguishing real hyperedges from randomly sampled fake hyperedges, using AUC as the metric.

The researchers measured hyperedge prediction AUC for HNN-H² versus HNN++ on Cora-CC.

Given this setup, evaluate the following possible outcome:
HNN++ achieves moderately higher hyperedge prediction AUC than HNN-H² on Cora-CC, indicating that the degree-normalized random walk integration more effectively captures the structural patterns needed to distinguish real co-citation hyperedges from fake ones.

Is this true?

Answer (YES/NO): NO